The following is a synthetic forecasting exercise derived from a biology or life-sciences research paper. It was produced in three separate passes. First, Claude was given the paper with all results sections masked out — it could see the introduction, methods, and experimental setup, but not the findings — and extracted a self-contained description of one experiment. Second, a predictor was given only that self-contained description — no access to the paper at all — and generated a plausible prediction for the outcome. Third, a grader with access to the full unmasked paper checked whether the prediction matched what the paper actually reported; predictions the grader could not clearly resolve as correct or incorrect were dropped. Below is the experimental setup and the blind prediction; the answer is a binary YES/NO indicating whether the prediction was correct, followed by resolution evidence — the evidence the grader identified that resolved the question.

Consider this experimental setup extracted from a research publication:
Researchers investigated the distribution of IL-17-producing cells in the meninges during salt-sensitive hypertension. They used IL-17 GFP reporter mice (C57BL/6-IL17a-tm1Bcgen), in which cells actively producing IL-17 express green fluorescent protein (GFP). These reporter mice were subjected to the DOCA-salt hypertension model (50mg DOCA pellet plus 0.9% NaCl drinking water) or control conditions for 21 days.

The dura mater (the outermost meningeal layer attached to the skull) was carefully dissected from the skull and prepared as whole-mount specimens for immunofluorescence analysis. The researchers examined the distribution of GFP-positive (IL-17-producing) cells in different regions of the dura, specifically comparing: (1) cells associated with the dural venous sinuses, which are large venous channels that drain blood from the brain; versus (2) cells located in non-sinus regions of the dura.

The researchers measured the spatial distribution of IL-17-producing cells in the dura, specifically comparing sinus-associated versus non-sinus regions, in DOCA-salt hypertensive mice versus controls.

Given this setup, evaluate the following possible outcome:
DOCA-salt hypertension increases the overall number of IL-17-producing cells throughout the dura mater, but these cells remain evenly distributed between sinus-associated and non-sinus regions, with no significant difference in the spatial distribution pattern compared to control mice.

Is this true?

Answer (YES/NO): NO